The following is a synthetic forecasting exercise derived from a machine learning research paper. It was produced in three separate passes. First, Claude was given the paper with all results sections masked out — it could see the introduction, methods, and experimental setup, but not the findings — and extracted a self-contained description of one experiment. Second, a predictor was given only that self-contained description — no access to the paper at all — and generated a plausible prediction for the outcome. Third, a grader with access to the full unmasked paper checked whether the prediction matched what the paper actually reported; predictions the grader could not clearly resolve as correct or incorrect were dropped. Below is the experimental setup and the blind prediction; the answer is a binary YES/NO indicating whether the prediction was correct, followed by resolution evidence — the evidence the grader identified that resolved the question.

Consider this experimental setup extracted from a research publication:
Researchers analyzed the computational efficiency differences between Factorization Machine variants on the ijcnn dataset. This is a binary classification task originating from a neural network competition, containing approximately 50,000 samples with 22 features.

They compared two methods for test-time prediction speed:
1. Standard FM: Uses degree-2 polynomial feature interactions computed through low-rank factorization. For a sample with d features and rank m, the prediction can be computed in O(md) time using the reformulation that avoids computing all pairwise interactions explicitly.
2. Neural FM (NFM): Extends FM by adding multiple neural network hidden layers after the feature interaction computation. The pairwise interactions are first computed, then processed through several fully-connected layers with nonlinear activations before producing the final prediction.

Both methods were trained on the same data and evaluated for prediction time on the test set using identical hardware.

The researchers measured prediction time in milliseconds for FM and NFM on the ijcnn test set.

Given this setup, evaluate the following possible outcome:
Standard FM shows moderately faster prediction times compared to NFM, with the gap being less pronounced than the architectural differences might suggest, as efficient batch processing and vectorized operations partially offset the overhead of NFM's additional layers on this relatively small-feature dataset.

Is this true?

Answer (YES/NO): NO